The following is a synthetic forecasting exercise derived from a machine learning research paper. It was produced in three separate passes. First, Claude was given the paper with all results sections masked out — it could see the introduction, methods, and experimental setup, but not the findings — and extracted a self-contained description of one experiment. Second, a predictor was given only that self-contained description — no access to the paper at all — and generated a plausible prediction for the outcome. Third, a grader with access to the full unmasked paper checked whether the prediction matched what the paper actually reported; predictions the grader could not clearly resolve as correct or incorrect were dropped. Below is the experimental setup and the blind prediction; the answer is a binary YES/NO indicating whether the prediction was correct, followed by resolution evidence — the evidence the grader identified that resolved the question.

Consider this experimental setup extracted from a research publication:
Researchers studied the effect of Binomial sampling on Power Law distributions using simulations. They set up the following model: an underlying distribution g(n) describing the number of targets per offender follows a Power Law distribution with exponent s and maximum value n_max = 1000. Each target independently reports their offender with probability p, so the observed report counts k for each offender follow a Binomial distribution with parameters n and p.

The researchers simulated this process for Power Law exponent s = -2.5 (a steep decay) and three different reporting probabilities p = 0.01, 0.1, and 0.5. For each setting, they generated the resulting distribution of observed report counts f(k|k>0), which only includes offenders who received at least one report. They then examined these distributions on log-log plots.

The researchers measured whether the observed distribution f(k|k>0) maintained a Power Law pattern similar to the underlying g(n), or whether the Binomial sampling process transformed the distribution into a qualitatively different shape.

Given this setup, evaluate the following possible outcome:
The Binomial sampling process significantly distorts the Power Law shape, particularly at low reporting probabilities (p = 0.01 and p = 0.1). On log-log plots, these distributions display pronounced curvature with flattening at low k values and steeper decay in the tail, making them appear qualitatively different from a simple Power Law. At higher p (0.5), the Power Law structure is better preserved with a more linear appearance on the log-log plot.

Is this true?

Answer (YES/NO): NO